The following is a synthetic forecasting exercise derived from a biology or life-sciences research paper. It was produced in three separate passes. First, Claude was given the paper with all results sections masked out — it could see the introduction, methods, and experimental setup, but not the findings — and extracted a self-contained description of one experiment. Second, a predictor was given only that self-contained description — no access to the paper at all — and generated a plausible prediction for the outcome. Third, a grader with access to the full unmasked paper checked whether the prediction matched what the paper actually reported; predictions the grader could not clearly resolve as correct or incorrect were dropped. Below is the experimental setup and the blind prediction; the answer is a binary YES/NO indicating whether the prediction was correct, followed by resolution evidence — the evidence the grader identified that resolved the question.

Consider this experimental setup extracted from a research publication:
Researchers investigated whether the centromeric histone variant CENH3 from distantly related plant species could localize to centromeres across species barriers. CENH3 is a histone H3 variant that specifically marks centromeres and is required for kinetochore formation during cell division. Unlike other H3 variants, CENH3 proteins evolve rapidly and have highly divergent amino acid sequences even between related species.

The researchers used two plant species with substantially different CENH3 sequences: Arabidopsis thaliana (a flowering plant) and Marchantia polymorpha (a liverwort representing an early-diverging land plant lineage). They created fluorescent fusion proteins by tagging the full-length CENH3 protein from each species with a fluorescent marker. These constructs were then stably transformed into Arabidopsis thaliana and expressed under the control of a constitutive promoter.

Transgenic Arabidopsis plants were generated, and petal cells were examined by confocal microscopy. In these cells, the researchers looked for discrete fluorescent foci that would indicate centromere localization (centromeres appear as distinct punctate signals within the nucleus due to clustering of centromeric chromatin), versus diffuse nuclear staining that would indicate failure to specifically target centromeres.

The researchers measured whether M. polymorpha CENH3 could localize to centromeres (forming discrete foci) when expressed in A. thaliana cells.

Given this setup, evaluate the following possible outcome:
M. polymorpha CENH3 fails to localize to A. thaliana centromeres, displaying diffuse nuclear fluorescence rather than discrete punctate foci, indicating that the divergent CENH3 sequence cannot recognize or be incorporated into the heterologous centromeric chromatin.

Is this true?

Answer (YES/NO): NO